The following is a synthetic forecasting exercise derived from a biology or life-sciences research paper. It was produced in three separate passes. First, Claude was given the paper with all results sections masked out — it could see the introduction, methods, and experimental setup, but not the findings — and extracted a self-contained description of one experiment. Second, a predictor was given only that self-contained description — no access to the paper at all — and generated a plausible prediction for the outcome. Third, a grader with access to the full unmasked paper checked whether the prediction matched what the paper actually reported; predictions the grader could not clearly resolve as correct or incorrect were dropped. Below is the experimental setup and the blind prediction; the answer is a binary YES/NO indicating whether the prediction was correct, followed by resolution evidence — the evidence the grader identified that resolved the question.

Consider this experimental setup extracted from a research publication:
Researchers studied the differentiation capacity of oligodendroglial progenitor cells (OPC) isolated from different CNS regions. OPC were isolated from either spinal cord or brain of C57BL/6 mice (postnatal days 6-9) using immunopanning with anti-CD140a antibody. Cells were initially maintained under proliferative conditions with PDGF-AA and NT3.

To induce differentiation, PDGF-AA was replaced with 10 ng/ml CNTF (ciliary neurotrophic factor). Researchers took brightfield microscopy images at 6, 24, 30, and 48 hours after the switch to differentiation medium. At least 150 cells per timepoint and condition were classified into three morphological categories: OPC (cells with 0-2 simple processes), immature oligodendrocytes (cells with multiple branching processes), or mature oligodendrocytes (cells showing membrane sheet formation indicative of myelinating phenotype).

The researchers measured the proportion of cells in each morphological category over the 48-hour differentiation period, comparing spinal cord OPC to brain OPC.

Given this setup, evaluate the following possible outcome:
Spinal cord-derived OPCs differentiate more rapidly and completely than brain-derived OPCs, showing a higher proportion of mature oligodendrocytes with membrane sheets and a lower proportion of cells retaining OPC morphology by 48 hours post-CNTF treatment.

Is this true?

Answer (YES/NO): YES